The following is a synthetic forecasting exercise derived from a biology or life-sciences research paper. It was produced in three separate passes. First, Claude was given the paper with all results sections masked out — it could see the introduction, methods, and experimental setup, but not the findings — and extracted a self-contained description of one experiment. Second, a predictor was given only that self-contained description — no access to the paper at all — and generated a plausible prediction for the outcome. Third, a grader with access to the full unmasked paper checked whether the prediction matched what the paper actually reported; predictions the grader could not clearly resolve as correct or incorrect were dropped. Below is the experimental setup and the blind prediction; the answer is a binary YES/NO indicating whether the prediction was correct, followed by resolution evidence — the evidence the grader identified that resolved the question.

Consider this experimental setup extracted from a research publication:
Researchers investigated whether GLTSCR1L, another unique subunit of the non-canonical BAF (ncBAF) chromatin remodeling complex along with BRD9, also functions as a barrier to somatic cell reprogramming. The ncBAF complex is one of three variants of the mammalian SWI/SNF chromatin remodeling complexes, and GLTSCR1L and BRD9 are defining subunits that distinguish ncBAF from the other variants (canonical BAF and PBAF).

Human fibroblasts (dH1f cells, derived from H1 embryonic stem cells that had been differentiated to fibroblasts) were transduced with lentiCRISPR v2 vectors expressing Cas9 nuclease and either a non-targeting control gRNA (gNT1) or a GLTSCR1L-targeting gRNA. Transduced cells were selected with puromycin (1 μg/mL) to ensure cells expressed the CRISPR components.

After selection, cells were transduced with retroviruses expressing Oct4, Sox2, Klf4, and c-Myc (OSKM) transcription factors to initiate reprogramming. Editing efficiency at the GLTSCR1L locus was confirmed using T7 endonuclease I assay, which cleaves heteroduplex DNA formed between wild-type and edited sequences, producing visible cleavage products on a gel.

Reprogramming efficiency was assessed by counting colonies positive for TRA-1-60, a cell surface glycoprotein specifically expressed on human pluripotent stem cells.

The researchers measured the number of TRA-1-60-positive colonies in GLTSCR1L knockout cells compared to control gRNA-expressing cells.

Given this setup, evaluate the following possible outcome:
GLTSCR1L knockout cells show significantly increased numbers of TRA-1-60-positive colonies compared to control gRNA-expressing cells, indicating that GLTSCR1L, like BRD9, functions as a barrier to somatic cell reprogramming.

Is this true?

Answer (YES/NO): NO